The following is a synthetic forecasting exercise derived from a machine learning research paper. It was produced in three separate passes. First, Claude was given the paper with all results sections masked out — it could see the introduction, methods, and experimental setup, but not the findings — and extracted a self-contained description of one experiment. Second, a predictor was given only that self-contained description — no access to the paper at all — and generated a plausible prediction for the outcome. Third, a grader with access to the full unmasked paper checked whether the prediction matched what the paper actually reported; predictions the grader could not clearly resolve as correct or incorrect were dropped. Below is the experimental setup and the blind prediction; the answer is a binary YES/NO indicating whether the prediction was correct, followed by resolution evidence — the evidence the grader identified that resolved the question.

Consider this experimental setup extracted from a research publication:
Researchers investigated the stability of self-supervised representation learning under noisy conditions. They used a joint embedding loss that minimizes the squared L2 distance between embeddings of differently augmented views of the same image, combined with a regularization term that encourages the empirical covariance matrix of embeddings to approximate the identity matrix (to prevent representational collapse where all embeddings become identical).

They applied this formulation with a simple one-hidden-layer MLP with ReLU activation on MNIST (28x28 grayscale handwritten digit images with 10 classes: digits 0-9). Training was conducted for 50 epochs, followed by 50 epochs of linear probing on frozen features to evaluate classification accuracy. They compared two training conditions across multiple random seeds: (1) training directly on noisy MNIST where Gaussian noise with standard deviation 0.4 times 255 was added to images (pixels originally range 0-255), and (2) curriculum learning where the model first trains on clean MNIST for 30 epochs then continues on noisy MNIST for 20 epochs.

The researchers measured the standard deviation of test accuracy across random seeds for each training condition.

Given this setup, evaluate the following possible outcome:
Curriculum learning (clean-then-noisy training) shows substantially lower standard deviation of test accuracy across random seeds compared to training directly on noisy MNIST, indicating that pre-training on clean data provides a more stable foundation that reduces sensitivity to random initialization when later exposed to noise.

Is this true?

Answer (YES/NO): YES